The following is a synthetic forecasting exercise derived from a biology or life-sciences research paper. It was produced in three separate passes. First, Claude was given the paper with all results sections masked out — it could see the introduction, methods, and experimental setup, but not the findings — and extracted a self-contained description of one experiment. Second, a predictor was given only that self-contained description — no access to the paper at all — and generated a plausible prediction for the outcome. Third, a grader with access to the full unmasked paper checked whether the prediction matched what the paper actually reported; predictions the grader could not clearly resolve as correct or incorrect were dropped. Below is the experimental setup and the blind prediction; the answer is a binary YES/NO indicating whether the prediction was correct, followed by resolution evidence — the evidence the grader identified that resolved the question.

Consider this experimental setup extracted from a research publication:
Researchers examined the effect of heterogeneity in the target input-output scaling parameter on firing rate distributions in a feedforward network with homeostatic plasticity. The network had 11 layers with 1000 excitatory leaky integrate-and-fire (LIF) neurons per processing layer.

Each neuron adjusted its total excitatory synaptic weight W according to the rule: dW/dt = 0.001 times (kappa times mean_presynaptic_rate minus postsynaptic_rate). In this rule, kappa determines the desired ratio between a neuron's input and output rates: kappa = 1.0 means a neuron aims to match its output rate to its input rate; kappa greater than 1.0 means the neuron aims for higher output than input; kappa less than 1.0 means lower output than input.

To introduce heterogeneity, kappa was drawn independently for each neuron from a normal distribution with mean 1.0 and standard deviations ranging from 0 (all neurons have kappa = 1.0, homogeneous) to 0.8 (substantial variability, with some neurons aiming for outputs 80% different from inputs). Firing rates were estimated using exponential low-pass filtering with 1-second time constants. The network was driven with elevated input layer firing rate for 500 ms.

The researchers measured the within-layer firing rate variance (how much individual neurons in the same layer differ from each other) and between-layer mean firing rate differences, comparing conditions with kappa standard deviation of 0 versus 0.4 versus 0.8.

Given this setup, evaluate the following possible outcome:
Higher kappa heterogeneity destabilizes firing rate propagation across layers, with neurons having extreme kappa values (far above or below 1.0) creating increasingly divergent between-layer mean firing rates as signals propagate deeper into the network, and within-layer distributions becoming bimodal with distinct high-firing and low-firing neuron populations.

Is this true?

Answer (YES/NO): NO